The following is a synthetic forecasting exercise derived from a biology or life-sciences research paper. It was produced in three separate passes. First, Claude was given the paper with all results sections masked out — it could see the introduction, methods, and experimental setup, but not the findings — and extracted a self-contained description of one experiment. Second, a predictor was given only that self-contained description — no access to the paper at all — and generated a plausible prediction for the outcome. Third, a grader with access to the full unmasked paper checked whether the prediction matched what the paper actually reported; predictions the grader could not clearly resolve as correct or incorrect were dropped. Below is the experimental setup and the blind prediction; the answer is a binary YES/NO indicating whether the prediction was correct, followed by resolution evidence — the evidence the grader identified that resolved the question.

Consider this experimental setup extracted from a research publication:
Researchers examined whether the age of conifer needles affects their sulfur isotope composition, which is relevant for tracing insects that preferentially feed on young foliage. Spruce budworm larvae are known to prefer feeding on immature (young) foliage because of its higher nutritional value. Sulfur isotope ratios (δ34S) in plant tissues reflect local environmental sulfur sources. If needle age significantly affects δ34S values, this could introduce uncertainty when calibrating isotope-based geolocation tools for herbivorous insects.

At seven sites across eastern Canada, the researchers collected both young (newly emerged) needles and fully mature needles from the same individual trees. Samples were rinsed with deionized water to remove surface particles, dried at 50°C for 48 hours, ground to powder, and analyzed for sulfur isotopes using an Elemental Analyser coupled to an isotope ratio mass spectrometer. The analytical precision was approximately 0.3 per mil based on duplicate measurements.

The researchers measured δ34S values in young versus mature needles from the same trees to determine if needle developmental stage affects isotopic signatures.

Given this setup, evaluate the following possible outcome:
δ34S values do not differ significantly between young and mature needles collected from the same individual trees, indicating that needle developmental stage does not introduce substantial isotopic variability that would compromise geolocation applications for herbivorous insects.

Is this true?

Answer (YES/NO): NO